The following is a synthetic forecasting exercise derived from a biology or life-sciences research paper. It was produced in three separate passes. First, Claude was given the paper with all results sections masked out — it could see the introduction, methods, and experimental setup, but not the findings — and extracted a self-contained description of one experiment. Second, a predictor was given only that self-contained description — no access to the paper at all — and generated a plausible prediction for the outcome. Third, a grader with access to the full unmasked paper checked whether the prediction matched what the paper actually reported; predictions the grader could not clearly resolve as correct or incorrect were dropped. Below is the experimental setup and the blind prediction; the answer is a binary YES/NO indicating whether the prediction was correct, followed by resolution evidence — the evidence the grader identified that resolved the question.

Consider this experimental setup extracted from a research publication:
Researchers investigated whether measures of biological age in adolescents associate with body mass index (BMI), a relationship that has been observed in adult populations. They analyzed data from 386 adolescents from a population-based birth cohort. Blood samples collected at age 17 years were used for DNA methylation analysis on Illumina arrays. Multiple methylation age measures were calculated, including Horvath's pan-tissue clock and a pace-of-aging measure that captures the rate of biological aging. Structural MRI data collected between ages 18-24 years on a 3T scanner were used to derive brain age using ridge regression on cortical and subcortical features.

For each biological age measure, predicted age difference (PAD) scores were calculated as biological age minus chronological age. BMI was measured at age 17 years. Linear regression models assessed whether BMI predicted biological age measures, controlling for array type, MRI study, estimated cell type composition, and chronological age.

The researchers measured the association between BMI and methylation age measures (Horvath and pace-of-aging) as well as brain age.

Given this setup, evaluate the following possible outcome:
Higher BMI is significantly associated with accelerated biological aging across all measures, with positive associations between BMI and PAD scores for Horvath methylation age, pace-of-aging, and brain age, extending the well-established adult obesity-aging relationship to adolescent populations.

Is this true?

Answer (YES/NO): NO